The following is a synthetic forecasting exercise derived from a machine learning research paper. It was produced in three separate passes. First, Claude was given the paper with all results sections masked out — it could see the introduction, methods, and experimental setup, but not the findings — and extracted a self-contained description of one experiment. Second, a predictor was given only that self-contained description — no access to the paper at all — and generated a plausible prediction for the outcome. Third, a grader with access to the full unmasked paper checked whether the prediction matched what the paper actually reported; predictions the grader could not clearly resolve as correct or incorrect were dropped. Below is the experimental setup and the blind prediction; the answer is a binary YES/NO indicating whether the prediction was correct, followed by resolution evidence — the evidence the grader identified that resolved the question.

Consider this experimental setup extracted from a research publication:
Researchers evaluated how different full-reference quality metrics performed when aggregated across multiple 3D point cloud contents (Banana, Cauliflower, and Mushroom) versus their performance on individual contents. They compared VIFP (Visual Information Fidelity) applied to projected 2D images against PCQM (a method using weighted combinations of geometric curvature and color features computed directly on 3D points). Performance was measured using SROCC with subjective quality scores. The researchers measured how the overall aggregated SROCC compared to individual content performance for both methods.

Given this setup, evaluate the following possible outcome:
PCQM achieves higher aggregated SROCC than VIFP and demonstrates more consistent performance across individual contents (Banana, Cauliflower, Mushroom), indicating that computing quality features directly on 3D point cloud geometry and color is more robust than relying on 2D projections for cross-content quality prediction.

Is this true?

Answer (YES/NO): NO